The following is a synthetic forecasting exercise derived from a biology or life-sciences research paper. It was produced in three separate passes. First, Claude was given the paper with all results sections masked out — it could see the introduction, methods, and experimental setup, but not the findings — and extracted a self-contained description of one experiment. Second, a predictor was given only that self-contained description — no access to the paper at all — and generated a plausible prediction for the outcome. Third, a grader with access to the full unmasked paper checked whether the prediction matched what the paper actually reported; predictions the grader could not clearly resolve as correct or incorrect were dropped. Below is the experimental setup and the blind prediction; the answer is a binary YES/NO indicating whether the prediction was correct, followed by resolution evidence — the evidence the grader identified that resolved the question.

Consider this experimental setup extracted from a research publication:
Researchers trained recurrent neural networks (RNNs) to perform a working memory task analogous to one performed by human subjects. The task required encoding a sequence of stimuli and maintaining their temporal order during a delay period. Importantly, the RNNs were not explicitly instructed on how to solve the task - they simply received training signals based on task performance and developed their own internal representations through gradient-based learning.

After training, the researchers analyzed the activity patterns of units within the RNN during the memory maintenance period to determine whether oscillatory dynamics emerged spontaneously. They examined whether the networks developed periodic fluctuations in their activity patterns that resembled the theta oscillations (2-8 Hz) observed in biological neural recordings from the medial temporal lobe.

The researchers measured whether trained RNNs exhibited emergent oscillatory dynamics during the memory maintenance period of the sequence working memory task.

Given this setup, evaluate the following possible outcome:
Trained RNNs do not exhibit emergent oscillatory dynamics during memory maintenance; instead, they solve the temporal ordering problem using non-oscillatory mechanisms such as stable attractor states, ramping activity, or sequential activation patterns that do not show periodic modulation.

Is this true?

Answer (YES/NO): NO